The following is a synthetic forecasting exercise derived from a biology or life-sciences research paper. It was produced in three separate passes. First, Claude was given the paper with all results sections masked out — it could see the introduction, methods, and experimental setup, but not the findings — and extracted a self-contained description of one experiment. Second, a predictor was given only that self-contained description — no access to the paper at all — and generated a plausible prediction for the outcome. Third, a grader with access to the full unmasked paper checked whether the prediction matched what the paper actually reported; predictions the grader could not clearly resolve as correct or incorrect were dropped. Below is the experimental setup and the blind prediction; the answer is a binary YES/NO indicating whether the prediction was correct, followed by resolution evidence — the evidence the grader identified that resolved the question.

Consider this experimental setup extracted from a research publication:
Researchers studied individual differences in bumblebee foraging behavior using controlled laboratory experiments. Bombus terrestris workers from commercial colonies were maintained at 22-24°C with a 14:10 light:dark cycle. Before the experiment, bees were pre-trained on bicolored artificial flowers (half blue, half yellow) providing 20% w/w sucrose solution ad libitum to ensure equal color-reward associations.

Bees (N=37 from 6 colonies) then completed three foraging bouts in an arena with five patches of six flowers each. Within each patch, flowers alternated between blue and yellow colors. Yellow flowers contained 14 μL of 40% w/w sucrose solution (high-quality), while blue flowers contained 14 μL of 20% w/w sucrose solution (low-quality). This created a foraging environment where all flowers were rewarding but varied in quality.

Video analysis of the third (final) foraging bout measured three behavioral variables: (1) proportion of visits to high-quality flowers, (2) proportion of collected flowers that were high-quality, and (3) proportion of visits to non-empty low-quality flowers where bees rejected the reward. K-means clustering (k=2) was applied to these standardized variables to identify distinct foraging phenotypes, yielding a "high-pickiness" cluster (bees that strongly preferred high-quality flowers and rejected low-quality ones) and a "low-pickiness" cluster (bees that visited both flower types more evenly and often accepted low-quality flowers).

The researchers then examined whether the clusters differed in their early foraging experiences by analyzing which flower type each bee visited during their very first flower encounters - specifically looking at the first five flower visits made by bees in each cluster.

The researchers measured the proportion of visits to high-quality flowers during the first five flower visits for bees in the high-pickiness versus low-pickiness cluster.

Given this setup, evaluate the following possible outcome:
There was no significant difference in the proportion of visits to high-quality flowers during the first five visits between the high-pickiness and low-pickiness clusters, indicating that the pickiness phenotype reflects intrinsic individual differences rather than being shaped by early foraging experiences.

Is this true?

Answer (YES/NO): NO